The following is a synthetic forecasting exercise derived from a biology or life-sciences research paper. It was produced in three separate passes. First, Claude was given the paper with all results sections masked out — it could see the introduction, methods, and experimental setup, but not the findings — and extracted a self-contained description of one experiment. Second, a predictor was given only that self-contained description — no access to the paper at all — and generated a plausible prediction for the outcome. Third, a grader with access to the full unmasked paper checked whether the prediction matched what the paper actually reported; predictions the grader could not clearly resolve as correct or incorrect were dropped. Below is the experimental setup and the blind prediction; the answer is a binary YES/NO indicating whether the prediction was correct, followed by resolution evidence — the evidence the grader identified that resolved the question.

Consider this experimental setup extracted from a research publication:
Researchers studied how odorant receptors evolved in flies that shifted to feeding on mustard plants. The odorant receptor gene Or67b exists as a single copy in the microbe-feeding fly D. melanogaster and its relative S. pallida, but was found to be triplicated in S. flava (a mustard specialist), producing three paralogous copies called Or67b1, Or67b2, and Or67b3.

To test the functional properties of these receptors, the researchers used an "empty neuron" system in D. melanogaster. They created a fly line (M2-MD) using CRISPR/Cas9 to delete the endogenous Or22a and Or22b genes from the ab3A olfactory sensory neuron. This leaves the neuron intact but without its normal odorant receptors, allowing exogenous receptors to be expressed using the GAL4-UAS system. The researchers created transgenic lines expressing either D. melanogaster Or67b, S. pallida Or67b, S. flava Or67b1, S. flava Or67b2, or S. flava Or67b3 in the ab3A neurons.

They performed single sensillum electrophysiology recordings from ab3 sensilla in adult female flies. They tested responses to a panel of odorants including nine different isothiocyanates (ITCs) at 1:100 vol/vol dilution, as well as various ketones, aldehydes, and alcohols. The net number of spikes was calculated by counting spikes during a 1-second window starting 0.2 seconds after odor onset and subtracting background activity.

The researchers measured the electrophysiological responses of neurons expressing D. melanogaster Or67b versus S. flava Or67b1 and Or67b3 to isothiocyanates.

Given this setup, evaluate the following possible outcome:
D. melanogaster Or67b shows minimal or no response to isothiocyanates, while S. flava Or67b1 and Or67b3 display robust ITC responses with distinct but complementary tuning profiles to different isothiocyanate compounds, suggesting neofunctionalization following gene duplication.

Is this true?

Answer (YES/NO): NO